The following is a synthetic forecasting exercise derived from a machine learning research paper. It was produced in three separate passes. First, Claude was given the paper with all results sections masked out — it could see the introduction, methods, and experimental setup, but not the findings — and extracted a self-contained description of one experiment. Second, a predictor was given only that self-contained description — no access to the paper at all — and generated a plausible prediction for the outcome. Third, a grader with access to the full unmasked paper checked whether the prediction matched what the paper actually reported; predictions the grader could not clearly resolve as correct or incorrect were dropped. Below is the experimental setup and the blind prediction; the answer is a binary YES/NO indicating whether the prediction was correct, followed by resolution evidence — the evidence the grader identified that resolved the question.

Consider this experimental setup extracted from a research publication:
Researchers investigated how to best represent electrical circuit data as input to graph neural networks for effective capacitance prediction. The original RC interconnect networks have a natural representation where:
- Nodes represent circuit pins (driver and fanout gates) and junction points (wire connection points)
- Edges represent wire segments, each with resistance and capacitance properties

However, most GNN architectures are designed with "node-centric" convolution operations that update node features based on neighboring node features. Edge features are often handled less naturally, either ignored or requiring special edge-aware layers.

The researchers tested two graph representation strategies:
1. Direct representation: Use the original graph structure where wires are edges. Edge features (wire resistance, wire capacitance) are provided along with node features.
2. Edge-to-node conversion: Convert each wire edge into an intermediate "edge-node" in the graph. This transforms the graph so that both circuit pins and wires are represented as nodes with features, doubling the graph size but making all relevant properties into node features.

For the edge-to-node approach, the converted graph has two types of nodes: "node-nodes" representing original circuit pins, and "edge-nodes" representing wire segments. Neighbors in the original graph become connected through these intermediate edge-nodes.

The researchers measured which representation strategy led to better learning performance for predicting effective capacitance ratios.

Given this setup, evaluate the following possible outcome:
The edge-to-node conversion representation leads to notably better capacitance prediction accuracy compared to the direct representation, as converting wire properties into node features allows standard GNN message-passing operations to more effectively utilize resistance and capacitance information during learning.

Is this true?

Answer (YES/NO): YES